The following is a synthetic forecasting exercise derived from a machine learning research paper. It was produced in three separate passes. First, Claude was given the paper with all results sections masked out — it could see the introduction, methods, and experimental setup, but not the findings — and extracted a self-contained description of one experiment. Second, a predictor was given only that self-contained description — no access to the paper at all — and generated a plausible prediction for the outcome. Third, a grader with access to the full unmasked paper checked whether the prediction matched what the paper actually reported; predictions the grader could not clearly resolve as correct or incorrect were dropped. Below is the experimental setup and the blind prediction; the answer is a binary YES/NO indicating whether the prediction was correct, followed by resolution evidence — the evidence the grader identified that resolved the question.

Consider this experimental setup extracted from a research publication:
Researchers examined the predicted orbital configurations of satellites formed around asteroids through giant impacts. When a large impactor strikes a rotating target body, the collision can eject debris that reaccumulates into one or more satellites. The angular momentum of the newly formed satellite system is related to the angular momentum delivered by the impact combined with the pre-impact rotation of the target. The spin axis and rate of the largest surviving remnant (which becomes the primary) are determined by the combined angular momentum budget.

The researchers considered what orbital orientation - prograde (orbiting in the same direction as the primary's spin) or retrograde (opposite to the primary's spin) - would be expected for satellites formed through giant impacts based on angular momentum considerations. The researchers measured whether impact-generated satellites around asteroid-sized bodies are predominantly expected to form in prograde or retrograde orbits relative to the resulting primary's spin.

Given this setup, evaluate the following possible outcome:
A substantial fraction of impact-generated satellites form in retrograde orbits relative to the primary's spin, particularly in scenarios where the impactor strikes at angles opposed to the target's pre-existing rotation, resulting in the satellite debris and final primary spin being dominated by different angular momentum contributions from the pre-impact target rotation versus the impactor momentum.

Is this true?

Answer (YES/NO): NO